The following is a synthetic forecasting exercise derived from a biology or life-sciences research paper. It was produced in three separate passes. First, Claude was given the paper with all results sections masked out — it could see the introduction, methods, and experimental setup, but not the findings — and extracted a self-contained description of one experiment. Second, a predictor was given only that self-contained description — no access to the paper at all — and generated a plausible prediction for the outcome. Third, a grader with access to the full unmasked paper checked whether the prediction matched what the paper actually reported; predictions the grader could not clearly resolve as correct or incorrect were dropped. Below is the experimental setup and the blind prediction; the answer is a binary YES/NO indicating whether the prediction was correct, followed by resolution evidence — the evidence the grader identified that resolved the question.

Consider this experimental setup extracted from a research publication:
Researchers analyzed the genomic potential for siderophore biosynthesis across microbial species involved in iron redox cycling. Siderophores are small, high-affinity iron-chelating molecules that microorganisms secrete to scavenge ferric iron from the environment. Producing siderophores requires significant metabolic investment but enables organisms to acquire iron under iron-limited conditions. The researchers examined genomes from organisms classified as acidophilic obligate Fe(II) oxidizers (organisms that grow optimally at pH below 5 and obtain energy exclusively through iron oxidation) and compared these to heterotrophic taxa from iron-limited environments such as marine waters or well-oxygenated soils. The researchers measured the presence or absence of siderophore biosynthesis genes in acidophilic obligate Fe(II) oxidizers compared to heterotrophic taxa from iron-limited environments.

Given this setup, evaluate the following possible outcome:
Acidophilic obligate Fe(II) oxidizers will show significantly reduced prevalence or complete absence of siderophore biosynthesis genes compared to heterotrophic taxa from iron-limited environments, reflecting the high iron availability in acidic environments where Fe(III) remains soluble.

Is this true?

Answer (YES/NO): YES